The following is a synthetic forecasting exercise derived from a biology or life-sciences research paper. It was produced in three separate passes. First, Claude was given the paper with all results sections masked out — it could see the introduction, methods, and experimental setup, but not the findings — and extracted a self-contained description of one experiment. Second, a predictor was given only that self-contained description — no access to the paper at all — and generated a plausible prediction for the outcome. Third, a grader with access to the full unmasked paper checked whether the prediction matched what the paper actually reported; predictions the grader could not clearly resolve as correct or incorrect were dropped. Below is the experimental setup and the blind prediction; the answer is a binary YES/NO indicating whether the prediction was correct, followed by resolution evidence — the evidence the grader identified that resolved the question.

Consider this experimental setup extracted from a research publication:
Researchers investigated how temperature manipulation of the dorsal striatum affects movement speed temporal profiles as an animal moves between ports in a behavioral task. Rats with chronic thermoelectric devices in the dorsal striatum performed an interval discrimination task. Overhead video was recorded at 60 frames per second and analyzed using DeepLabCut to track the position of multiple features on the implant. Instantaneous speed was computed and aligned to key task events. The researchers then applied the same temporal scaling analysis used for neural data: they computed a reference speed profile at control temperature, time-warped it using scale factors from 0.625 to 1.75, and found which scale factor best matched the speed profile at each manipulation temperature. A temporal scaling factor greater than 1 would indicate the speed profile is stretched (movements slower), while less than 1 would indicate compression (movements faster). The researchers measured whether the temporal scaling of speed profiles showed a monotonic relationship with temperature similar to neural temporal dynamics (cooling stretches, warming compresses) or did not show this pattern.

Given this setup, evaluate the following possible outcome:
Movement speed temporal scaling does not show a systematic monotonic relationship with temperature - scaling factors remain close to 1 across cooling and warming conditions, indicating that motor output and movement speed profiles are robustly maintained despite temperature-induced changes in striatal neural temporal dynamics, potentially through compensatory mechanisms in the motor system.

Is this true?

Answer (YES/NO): YES